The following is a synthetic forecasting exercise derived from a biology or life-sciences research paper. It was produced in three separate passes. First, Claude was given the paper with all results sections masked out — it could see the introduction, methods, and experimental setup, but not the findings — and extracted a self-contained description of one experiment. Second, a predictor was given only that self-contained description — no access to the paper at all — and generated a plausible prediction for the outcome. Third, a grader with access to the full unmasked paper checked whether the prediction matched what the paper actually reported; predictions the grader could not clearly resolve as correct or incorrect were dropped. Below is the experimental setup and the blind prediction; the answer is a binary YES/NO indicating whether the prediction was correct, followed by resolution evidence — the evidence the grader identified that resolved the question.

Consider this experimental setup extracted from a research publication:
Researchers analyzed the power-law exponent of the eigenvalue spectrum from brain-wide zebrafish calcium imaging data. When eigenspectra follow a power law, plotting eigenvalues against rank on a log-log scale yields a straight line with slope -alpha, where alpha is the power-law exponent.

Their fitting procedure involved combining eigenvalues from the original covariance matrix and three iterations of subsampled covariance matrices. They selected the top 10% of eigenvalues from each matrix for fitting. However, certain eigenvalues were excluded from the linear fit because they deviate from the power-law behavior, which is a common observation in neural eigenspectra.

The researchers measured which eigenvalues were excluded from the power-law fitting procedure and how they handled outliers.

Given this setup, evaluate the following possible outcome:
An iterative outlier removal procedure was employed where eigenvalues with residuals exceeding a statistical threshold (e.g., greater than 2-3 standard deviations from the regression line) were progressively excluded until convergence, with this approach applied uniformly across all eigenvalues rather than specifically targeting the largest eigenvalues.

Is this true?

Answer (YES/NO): NO